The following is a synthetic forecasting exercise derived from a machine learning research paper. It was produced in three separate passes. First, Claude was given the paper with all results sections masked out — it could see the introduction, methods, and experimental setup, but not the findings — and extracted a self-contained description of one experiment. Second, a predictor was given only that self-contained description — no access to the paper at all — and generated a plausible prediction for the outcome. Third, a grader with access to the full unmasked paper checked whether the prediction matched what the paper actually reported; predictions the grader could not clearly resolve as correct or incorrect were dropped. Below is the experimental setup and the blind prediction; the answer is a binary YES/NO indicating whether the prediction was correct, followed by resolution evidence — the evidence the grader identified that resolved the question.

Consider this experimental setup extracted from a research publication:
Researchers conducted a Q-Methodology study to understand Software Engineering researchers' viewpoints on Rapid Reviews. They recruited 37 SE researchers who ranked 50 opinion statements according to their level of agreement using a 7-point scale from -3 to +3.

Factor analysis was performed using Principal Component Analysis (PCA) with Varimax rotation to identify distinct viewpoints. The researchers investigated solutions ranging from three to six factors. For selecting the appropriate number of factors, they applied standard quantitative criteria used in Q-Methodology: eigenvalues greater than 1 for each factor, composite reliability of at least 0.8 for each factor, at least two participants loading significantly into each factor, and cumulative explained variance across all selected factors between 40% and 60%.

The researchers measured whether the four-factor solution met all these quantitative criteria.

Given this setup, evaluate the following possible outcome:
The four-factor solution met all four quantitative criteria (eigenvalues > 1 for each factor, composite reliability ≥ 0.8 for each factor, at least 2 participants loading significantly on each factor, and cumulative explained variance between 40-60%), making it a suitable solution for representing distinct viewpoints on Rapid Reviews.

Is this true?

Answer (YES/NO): YES